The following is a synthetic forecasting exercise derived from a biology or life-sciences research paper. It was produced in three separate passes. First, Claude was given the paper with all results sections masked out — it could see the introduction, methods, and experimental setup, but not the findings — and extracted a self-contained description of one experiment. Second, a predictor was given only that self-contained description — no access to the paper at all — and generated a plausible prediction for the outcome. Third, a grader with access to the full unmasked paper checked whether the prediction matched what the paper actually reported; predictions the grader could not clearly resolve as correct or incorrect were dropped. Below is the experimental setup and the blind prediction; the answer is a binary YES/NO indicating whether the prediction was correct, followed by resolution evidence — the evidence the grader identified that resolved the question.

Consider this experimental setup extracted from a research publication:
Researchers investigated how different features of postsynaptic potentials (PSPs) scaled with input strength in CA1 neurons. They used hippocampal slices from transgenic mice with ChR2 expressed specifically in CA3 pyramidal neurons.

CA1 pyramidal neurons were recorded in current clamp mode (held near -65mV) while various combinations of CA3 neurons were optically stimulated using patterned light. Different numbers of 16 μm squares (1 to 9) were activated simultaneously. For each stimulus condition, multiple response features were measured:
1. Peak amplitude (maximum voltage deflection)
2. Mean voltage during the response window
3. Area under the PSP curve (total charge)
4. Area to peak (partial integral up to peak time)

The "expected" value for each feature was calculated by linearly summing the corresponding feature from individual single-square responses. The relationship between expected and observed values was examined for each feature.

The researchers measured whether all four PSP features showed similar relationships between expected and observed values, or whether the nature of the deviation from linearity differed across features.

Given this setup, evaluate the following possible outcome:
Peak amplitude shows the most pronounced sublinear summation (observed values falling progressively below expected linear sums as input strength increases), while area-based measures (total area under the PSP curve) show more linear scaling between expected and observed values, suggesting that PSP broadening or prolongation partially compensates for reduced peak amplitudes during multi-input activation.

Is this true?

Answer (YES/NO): NO